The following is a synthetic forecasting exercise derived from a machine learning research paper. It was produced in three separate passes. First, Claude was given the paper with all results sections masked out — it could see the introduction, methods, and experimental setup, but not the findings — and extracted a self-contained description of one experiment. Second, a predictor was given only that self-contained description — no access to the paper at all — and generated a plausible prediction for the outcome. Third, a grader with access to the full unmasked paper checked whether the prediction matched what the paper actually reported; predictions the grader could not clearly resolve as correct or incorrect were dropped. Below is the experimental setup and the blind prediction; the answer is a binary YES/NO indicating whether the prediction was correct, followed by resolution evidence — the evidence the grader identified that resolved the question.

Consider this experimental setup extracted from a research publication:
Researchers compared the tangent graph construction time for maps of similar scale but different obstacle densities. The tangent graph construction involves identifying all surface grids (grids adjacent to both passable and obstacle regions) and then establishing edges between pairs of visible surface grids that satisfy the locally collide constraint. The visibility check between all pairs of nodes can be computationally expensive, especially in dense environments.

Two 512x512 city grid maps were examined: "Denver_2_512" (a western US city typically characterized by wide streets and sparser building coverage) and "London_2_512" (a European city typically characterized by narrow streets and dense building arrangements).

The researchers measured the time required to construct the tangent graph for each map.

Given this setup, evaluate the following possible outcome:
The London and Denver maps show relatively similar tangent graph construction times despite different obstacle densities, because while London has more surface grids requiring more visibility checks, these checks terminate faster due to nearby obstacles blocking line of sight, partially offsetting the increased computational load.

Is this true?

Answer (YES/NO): NO